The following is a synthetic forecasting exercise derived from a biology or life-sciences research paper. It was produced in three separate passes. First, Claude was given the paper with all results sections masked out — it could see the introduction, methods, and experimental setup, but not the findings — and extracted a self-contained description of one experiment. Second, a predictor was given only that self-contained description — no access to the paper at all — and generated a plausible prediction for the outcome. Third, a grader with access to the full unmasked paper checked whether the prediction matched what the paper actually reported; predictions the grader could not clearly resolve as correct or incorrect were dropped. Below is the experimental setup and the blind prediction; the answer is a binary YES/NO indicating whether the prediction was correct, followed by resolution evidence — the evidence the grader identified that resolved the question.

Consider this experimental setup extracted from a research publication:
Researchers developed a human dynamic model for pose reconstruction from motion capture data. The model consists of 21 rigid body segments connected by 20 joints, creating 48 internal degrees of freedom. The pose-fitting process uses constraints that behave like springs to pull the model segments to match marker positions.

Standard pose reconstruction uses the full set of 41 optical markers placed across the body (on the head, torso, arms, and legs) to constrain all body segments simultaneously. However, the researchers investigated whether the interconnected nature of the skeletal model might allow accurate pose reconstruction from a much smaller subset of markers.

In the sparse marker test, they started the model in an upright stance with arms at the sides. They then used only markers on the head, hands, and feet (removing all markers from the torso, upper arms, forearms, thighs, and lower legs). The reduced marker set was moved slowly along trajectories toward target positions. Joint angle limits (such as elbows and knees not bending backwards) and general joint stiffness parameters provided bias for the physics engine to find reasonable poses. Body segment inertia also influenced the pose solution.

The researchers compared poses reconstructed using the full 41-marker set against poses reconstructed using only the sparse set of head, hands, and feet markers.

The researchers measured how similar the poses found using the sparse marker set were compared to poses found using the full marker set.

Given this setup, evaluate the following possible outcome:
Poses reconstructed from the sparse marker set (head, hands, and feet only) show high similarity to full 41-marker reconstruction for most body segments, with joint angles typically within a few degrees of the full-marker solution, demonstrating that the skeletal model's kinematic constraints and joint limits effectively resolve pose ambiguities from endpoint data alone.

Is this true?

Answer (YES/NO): YES